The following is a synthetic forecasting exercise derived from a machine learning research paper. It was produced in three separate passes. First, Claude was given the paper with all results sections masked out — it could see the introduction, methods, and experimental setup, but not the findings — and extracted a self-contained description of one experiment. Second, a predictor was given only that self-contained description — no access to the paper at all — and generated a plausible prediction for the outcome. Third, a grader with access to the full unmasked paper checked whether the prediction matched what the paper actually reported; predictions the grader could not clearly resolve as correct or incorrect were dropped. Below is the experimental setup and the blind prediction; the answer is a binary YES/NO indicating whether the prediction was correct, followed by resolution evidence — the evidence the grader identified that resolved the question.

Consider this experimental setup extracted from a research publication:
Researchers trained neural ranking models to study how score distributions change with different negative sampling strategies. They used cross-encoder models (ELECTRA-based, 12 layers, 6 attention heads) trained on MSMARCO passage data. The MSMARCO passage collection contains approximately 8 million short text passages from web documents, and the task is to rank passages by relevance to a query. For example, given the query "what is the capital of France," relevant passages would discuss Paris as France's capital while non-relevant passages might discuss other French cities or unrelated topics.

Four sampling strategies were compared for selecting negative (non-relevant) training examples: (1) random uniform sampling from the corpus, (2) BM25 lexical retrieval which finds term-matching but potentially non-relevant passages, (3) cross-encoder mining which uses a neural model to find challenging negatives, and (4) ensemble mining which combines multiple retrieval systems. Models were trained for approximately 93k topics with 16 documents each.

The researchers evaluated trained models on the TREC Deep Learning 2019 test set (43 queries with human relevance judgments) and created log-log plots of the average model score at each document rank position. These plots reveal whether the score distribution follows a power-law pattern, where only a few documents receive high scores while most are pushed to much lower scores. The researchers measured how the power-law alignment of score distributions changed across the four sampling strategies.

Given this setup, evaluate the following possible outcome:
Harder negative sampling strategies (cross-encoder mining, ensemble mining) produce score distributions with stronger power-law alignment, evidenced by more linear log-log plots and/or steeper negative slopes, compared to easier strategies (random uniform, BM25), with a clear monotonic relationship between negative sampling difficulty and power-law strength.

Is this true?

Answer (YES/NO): YES